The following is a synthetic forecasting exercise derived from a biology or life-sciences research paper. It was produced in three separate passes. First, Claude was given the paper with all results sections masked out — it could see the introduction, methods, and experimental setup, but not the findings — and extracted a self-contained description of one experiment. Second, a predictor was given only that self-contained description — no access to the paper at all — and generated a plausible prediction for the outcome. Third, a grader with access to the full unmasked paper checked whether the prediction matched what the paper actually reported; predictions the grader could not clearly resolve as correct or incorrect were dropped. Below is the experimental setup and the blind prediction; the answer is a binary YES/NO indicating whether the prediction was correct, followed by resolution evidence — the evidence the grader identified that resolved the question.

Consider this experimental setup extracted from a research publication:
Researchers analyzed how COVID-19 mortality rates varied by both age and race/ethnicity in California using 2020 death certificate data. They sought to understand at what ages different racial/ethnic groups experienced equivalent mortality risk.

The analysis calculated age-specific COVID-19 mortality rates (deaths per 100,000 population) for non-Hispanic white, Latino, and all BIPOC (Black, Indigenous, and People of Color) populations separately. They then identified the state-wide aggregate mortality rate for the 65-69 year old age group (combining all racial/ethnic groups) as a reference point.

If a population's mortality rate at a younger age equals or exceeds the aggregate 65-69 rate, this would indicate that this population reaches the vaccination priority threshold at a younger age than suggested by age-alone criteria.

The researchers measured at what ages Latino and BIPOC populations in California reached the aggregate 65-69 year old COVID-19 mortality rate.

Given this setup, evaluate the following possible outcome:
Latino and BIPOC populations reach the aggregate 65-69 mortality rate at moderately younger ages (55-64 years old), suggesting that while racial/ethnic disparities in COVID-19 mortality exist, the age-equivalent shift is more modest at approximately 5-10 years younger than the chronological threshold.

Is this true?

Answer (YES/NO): NO